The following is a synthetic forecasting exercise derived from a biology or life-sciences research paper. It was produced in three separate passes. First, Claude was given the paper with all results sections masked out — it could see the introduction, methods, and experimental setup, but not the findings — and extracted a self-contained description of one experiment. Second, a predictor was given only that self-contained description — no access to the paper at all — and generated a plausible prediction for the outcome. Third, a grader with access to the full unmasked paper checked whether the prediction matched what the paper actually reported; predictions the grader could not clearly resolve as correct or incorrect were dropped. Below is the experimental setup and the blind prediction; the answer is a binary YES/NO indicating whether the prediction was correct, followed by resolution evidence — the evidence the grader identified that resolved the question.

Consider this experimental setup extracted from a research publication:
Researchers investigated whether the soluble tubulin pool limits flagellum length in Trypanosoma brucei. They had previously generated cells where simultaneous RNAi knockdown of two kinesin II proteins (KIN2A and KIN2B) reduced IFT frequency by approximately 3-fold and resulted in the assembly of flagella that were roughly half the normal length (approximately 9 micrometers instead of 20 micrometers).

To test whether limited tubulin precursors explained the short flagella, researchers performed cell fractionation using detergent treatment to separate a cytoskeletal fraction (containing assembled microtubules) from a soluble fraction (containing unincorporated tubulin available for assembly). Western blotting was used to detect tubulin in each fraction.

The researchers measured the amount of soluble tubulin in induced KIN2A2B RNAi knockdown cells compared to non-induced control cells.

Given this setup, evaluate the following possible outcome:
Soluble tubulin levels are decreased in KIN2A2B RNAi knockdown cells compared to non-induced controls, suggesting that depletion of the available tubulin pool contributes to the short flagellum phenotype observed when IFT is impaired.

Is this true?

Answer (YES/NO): NO